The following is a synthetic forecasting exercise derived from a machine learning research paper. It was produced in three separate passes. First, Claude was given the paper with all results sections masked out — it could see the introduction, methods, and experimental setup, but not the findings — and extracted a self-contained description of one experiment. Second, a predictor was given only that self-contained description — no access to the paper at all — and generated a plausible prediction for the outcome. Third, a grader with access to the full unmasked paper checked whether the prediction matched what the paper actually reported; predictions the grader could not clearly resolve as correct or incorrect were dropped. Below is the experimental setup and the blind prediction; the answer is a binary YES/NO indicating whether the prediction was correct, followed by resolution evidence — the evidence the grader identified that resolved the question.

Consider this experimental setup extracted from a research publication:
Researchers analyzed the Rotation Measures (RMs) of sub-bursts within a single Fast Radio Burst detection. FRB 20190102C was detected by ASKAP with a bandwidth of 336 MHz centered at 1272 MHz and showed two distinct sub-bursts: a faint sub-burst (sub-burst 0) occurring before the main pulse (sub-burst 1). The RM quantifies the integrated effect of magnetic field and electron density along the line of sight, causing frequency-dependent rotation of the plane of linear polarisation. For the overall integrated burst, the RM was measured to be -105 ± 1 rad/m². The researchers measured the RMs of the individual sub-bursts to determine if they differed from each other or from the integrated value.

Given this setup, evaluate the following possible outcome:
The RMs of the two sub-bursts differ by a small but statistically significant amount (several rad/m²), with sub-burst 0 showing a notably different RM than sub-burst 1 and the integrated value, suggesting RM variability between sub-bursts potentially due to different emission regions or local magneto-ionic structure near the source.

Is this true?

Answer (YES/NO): NO